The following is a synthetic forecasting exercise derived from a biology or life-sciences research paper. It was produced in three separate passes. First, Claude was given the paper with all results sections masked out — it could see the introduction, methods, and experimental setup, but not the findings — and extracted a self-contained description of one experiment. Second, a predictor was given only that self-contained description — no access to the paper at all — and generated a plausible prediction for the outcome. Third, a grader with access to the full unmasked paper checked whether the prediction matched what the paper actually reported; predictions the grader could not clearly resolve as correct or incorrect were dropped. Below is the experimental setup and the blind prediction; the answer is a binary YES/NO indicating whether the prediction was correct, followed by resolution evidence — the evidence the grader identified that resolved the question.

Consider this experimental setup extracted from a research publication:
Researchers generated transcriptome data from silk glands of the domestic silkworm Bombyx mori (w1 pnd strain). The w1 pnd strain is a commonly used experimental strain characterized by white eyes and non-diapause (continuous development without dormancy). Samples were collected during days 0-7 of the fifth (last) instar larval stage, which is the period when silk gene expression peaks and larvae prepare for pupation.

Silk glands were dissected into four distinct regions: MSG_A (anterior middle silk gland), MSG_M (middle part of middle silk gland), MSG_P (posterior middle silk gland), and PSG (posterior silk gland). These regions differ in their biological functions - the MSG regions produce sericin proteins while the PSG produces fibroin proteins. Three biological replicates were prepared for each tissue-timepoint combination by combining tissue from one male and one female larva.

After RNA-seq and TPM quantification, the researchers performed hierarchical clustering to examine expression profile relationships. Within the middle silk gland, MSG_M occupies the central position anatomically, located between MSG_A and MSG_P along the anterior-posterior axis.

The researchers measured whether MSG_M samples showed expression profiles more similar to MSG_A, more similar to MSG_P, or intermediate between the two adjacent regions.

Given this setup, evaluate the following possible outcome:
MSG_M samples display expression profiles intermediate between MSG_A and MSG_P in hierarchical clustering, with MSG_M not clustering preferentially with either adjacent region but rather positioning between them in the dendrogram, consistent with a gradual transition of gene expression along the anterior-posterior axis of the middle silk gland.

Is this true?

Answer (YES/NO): NO